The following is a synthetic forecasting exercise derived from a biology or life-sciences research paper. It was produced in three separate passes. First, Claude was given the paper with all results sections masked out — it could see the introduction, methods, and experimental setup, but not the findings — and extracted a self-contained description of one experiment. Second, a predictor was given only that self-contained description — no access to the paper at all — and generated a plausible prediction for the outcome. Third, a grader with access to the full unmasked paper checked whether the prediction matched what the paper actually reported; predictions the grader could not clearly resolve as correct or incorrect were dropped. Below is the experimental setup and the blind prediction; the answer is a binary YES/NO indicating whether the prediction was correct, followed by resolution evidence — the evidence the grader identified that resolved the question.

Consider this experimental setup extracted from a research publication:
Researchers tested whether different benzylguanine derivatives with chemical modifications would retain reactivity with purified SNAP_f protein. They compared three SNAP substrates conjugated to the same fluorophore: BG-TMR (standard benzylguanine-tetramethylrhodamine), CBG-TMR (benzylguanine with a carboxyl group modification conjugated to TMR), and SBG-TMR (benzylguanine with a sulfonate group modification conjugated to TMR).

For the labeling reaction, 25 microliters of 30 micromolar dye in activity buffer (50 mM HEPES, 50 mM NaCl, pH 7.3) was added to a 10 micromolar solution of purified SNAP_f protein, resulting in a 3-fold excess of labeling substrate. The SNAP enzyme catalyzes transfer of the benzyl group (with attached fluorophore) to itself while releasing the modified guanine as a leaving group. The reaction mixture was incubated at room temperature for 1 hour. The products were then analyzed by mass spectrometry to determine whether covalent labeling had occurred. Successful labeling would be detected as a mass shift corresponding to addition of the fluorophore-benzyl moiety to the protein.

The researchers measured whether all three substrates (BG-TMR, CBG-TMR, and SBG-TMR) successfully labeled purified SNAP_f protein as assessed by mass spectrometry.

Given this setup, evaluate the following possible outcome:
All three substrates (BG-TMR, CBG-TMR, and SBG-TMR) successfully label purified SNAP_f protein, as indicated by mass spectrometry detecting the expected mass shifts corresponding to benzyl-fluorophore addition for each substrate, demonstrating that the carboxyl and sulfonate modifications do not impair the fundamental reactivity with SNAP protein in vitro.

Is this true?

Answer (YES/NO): YES